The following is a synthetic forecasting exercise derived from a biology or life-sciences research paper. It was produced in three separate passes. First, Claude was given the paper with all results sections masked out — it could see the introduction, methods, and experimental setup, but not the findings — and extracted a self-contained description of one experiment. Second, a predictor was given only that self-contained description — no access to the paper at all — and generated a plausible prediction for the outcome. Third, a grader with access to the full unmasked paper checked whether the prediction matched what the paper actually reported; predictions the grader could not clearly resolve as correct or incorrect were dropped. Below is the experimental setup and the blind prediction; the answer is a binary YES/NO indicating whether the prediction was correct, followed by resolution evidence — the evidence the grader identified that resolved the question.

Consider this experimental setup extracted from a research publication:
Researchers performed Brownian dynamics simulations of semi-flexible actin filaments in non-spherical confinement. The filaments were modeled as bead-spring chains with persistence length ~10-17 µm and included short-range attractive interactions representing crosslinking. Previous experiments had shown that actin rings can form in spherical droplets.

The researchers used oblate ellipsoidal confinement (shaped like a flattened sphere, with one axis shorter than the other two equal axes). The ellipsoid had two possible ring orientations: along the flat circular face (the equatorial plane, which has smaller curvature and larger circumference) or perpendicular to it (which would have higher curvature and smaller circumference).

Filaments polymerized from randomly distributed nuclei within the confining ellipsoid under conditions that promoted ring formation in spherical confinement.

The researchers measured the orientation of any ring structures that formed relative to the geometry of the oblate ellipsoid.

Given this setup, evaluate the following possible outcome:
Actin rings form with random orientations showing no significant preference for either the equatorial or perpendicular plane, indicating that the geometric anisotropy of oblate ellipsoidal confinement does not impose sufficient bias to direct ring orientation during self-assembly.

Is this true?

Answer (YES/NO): NO